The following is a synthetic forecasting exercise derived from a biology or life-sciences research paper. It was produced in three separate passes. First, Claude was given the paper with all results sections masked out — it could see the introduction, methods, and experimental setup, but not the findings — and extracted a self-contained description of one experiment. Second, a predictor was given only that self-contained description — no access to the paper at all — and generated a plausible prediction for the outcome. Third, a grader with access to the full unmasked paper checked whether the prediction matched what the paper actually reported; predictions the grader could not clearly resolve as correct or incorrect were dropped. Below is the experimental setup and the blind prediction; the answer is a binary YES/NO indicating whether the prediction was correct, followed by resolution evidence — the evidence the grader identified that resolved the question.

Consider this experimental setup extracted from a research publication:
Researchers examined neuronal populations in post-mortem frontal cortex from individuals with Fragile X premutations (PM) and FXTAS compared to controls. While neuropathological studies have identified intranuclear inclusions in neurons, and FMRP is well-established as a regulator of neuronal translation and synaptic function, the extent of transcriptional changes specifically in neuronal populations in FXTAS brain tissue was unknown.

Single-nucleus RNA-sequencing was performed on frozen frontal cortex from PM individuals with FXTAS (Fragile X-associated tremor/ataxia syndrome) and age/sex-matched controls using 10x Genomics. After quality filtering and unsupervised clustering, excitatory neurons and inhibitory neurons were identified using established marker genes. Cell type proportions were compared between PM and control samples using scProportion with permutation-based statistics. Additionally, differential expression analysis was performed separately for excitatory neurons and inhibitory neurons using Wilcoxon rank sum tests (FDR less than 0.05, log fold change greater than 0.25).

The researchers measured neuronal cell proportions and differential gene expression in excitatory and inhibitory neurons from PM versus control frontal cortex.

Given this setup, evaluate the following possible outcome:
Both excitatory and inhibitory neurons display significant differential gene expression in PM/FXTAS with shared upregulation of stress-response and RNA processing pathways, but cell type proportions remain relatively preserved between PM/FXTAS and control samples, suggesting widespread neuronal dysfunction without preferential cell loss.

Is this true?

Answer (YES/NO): NO